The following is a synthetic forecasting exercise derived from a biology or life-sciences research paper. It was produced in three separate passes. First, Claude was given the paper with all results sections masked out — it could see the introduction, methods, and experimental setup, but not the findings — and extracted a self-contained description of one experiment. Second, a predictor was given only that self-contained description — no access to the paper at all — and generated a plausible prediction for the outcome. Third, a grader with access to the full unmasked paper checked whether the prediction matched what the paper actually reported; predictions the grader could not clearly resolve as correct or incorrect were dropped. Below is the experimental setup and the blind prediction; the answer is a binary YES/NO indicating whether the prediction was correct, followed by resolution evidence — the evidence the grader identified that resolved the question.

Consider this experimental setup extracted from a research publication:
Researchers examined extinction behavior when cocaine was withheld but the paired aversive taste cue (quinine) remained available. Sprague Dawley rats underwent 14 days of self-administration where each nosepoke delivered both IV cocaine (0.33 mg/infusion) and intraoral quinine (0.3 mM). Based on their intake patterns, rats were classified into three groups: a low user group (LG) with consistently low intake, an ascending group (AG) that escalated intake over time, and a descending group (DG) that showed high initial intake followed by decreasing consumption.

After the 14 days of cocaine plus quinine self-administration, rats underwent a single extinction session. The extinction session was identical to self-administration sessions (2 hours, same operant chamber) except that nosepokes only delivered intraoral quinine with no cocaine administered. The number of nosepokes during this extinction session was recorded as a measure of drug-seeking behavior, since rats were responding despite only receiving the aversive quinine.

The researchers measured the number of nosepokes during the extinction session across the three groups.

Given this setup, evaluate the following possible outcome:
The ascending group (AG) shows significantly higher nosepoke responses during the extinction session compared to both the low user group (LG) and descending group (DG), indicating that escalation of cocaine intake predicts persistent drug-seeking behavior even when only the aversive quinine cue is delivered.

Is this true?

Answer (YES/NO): YES